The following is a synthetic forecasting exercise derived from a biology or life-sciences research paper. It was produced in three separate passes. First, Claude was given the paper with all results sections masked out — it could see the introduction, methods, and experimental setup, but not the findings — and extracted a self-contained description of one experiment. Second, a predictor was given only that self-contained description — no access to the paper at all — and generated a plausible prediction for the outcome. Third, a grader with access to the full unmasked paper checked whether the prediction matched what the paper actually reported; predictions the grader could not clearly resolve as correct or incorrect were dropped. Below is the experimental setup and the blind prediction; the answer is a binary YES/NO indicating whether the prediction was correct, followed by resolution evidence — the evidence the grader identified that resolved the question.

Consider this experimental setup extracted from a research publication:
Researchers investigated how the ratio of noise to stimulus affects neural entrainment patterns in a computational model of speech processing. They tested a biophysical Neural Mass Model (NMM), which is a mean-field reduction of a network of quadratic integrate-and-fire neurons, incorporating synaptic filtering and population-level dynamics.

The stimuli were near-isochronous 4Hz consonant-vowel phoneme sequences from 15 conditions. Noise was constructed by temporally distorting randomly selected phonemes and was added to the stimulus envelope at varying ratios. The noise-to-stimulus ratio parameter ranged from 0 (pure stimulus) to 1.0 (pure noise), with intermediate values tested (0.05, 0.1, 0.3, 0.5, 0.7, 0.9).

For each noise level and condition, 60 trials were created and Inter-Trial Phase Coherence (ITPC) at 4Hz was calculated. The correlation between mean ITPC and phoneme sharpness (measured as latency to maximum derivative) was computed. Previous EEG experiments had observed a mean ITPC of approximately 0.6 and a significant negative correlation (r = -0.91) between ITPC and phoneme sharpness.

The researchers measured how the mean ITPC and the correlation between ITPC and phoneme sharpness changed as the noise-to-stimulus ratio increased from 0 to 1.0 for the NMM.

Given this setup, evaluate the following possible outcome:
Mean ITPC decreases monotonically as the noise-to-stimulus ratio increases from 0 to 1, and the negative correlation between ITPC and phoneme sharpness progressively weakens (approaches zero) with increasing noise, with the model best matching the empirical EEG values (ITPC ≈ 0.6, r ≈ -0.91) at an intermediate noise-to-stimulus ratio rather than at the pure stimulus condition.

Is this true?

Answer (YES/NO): NO